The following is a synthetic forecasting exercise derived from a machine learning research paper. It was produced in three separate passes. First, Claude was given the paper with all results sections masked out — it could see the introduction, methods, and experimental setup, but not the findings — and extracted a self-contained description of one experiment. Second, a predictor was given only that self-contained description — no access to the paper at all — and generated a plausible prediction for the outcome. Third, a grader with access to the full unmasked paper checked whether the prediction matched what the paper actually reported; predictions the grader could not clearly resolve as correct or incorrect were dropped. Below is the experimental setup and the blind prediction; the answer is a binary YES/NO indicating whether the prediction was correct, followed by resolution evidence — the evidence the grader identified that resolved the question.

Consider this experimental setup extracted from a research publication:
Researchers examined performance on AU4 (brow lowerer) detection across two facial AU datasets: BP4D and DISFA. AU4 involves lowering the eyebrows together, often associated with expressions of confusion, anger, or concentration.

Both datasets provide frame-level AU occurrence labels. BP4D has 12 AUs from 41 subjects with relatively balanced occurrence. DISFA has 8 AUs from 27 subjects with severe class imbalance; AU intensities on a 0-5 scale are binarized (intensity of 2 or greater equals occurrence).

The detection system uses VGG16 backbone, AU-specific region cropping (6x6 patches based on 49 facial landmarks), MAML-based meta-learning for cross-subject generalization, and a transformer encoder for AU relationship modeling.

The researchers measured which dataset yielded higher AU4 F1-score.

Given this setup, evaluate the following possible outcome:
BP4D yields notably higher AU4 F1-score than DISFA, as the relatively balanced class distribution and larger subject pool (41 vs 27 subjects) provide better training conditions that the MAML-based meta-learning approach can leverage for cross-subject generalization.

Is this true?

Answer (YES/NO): NO